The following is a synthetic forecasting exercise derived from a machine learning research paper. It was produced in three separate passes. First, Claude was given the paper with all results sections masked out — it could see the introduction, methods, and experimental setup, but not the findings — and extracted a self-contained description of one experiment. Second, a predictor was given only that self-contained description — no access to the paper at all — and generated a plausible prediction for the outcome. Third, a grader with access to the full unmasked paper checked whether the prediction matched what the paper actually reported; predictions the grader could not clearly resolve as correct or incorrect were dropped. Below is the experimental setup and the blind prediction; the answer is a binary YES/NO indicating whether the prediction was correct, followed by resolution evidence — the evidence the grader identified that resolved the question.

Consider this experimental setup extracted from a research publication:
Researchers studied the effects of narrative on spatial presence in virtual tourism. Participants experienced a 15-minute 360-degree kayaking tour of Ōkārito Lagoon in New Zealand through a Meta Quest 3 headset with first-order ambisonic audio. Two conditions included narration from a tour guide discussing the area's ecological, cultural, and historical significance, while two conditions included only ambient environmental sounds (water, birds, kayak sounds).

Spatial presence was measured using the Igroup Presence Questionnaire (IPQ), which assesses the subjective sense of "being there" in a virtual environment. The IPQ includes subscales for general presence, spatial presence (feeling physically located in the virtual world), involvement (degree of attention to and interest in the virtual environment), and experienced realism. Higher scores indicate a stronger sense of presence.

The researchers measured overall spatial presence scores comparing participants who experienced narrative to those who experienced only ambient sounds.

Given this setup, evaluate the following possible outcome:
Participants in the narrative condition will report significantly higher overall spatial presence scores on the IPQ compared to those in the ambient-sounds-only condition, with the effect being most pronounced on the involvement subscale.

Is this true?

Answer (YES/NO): YES